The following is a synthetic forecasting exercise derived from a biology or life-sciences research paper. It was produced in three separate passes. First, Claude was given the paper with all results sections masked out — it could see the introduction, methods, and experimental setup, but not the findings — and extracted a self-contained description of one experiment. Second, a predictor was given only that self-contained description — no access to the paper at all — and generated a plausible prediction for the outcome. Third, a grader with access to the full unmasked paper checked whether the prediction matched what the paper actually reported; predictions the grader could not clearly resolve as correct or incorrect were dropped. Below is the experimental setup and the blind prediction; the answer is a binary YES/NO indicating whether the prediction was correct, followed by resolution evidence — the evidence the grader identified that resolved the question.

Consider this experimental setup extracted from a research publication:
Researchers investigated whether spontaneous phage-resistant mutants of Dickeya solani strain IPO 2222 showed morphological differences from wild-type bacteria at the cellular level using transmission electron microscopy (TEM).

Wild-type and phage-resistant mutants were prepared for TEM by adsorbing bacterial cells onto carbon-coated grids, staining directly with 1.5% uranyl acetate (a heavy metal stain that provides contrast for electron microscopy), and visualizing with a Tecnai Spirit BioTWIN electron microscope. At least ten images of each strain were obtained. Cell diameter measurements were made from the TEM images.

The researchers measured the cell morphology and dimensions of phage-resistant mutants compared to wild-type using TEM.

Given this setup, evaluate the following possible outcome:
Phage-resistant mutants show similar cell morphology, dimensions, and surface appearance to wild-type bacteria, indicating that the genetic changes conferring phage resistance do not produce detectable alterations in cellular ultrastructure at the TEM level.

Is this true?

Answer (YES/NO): YES